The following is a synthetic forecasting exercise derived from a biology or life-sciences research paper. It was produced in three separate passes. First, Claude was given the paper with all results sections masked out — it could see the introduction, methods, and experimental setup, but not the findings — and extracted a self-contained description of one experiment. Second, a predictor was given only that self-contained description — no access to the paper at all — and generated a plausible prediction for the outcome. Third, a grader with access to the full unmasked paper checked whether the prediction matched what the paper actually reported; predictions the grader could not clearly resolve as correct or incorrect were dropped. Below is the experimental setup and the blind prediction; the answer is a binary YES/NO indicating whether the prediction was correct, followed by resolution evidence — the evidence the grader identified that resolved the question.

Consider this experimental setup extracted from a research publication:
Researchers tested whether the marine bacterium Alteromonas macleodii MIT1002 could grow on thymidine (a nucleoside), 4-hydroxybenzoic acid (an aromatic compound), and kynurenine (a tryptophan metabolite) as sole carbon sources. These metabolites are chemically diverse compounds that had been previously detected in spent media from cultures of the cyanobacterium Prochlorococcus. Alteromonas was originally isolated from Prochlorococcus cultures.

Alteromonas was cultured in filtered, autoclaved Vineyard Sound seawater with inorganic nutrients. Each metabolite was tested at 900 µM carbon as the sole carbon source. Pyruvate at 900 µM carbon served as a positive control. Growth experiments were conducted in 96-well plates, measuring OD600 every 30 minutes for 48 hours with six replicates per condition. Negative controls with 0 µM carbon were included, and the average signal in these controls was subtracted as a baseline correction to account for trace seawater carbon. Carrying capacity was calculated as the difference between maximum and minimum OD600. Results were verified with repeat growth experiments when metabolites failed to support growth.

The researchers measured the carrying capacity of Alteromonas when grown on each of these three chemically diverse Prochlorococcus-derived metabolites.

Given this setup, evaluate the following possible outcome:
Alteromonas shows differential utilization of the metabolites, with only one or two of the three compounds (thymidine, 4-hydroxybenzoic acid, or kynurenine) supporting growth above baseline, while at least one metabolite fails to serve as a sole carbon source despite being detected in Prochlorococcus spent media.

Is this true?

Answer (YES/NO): NO